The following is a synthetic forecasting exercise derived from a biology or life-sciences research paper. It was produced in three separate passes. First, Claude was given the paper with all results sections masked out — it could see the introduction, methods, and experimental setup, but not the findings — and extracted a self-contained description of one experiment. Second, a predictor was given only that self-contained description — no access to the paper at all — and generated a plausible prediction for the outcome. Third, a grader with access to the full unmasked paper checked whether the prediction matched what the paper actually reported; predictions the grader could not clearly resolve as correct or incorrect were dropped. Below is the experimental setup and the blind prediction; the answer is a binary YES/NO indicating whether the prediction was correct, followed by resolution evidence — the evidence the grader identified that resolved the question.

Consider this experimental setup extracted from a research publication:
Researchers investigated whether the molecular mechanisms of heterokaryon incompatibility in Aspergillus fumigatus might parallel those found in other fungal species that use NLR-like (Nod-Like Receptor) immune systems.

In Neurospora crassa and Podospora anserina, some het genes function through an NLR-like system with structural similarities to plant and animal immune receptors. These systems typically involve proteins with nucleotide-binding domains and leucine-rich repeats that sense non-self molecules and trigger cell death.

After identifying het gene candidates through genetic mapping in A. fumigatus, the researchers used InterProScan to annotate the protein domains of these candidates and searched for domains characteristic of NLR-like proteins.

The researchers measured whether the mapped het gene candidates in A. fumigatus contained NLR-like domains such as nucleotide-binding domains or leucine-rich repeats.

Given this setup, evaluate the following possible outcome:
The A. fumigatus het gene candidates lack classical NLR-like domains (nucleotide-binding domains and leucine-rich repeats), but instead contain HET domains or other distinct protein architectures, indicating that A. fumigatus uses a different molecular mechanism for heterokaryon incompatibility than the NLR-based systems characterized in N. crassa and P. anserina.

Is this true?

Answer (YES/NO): NO